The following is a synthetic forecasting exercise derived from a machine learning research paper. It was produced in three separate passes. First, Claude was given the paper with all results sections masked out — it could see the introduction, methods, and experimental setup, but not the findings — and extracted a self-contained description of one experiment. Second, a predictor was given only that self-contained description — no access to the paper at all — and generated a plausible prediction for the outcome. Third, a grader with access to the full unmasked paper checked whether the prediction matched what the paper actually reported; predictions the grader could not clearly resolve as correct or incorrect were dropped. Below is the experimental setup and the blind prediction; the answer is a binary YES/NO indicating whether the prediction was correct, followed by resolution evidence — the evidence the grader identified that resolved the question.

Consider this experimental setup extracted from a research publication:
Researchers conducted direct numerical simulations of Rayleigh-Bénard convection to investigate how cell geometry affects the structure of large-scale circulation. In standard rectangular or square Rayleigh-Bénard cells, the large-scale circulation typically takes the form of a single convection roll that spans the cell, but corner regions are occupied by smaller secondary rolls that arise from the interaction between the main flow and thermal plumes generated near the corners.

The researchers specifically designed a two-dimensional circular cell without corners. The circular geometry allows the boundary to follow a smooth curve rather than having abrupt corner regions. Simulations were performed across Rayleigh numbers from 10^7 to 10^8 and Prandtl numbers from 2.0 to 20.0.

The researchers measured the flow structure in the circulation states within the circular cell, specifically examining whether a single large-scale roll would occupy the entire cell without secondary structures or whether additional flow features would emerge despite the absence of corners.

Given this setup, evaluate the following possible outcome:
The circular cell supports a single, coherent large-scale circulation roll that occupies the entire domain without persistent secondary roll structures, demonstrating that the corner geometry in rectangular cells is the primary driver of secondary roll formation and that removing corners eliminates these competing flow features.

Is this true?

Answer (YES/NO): NO